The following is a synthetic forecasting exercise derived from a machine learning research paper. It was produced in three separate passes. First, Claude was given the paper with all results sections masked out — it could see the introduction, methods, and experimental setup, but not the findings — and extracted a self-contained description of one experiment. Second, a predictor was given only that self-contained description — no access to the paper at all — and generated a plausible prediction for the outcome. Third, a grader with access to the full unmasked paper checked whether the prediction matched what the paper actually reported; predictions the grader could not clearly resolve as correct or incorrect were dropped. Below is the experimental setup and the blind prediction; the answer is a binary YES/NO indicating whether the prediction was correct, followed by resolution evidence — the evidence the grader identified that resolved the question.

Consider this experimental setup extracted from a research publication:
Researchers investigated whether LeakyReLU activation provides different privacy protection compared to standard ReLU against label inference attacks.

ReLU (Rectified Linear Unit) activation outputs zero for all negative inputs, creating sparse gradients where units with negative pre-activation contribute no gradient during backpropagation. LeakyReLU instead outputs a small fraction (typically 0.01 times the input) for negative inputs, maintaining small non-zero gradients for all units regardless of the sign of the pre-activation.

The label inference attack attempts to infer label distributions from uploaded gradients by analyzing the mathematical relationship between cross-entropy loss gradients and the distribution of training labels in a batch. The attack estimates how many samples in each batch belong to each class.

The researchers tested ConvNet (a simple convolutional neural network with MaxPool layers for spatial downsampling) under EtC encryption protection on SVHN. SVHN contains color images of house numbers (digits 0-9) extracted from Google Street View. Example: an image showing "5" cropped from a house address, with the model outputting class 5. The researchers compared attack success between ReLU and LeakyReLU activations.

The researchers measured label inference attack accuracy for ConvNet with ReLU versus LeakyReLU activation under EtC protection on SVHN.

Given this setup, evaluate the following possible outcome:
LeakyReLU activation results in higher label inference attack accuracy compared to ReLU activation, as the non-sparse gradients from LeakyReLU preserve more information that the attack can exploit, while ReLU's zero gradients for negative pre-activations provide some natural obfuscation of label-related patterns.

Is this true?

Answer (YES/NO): YES